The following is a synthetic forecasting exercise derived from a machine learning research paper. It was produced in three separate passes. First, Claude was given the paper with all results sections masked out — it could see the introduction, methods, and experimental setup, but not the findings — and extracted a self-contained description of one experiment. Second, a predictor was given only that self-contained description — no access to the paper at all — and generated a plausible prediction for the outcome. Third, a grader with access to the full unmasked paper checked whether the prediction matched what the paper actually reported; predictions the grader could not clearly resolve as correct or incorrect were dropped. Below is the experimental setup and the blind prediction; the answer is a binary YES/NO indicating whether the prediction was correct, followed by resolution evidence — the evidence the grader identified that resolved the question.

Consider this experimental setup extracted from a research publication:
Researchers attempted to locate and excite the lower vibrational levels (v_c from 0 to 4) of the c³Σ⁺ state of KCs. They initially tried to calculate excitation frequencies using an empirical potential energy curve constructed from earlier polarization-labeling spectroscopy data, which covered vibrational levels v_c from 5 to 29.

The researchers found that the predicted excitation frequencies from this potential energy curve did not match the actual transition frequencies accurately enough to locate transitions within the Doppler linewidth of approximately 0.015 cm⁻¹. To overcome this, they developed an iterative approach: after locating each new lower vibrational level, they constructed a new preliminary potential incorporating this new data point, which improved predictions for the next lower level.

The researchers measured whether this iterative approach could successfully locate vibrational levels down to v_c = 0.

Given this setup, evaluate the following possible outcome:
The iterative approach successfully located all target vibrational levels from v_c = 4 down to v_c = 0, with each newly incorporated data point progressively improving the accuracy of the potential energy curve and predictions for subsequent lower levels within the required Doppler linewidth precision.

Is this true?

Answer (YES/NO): YES